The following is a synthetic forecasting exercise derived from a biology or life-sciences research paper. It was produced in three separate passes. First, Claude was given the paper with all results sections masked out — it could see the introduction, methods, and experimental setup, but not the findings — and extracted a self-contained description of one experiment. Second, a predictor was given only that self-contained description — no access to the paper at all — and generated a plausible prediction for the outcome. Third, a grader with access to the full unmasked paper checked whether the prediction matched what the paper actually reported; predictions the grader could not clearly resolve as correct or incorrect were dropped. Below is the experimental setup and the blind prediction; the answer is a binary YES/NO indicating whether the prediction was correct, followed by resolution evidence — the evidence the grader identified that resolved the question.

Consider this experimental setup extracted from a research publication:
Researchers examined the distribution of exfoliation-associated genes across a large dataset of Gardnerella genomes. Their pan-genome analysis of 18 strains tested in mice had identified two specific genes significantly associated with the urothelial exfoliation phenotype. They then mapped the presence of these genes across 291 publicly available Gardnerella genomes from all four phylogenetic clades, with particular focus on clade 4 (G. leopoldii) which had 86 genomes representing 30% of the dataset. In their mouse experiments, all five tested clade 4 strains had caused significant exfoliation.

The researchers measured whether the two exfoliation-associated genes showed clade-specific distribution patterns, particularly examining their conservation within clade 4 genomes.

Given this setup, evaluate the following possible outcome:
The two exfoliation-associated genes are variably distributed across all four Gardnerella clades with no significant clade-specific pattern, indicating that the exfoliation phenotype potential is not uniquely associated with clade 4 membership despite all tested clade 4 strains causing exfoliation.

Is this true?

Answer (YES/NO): NO